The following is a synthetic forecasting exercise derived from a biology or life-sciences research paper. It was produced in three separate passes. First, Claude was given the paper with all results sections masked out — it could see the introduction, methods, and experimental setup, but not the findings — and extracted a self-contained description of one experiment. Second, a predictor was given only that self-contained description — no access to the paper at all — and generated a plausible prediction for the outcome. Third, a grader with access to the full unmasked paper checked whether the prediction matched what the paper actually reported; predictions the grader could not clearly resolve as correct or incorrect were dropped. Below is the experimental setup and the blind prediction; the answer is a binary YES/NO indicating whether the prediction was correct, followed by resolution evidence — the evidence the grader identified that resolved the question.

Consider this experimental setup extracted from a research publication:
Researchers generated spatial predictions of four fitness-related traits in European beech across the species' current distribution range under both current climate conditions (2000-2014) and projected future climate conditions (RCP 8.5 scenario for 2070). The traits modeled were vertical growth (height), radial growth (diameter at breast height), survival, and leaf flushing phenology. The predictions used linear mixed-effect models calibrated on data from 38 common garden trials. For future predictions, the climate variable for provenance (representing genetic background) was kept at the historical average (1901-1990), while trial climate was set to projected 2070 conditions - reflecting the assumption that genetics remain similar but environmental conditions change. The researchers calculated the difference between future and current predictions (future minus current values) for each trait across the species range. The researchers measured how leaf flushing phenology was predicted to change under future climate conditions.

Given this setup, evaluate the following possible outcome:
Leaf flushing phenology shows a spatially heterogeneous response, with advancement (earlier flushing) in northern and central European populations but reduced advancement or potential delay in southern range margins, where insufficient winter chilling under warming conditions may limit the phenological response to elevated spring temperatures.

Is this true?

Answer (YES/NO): NO